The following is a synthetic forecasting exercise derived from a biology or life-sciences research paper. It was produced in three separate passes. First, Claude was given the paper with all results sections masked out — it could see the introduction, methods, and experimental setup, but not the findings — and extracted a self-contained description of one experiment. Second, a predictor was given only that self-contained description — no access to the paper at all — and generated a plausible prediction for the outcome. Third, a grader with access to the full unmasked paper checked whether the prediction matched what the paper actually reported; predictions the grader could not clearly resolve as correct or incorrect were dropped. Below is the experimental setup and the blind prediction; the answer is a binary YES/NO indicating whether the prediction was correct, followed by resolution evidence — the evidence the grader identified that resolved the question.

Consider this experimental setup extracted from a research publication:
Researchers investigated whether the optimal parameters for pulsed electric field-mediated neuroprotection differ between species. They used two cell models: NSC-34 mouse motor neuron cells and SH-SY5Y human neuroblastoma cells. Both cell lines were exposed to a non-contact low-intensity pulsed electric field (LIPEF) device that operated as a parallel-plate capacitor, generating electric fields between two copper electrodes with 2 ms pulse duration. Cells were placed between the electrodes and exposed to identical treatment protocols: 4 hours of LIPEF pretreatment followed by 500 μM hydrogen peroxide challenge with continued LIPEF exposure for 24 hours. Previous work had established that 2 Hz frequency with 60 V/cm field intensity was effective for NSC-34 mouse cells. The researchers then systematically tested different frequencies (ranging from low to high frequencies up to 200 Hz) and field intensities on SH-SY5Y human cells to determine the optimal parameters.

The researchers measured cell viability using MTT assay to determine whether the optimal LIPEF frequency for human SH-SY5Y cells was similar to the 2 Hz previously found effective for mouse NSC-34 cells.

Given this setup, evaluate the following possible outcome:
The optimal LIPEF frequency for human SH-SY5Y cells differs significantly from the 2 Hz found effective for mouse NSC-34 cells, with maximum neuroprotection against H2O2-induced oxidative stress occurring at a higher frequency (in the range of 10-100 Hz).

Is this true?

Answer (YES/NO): NO